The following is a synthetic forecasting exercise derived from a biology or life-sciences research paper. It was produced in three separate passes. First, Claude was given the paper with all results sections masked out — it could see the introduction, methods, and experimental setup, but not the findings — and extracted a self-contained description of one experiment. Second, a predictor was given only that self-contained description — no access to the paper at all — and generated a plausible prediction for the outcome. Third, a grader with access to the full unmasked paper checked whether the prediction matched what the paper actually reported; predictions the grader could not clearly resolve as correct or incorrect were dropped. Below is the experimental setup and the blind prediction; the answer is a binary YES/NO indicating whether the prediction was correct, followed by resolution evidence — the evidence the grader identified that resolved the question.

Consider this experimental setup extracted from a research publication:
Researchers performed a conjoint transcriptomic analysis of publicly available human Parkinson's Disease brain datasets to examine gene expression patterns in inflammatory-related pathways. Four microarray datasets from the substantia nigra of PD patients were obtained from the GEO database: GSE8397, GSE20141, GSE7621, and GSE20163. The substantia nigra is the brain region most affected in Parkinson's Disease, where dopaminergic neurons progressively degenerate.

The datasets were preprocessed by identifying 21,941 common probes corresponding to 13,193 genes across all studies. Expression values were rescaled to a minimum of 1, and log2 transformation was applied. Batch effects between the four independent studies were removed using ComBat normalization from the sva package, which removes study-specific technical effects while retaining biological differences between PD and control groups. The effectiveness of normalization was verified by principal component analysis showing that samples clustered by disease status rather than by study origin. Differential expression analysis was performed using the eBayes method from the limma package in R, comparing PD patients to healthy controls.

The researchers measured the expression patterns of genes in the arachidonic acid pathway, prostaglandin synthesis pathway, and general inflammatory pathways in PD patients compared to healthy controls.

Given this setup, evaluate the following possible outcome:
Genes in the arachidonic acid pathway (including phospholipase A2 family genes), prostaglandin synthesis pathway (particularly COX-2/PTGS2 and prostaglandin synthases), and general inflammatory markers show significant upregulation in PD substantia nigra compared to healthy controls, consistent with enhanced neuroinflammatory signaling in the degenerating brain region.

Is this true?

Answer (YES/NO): YES